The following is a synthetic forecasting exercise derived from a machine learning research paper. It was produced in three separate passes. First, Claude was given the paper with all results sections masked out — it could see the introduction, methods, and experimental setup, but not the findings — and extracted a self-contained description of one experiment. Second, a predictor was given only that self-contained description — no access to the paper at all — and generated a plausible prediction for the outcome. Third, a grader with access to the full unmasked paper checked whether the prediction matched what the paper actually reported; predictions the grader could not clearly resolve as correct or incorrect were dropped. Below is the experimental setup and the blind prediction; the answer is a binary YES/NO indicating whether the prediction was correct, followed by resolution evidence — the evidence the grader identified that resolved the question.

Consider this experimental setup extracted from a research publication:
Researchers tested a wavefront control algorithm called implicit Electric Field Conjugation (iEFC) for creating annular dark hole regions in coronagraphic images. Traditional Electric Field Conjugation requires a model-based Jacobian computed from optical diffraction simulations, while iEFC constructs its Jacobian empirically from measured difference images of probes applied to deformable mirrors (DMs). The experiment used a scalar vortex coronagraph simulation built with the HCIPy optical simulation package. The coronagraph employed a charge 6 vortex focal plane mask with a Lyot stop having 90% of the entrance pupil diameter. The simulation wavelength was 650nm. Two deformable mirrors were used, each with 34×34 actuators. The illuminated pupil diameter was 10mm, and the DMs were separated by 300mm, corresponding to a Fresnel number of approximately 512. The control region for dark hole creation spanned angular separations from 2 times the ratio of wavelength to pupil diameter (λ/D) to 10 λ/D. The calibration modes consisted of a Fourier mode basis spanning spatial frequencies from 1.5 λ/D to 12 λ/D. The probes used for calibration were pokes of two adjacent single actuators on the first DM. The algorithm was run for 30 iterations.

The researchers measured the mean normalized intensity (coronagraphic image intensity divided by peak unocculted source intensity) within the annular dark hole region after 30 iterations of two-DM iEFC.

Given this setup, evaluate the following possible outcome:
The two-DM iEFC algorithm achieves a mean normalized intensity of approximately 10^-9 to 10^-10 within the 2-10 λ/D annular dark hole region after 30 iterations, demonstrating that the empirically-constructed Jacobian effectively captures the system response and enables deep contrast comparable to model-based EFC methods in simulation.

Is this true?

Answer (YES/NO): YES